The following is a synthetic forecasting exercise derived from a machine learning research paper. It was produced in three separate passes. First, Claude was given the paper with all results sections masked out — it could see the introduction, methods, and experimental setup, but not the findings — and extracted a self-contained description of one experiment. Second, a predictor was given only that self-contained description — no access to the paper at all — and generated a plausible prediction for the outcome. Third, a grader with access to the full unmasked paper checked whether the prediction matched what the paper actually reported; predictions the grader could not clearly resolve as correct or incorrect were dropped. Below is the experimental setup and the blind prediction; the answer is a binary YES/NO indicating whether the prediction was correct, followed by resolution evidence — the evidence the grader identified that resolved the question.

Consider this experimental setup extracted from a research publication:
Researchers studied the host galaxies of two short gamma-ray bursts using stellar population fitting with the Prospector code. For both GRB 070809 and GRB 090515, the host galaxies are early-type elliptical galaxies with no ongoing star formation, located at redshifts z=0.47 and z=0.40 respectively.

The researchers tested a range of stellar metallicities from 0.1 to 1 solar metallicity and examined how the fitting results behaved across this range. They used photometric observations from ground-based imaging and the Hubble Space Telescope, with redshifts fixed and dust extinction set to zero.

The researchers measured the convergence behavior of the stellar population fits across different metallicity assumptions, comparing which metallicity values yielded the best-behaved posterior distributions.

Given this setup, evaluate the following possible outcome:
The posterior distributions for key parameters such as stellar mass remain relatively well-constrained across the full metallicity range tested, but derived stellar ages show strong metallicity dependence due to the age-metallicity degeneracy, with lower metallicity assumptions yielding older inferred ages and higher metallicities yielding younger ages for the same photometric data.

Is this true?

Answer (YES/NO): YES